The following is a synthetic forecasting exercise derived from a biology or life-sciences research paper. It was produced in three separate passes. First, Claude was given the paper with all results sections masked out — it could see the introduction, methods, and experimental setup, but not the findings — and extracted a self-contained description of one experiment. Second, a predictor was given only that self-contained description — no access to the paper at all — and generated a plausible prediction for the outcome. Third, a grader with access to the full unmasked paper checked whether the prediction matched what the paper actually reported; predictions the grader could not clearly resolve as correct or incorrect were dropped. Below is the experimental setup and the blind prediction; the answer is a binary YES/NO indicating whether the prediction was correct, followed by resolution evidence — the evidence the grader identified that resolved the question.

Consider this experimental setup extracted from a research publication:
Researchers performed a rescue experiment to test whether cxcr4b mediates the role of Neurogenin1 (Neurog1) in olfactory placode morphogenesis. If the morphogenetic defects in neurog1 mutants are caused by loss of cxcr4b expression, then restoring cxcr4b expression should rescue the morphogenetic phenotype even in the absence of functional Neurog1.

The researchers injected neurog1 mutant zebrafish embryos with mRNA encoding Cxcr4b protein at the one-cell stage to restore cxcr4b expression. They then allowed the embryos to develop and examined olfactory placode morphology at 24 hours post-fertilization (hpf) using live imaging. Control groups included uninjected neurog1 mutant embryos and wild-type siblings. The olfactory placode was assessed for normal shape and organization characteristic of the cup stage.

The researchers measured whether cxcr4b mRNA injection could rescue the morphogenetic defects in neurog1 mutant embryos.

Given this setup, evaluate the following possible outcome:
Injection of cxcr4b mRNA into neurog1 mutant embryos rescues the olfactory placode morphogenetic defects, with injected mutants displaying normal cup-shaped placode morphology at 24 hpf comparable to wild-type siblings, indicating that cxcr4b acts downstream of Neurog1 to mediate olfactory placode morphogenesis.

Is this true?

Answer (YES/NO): YES